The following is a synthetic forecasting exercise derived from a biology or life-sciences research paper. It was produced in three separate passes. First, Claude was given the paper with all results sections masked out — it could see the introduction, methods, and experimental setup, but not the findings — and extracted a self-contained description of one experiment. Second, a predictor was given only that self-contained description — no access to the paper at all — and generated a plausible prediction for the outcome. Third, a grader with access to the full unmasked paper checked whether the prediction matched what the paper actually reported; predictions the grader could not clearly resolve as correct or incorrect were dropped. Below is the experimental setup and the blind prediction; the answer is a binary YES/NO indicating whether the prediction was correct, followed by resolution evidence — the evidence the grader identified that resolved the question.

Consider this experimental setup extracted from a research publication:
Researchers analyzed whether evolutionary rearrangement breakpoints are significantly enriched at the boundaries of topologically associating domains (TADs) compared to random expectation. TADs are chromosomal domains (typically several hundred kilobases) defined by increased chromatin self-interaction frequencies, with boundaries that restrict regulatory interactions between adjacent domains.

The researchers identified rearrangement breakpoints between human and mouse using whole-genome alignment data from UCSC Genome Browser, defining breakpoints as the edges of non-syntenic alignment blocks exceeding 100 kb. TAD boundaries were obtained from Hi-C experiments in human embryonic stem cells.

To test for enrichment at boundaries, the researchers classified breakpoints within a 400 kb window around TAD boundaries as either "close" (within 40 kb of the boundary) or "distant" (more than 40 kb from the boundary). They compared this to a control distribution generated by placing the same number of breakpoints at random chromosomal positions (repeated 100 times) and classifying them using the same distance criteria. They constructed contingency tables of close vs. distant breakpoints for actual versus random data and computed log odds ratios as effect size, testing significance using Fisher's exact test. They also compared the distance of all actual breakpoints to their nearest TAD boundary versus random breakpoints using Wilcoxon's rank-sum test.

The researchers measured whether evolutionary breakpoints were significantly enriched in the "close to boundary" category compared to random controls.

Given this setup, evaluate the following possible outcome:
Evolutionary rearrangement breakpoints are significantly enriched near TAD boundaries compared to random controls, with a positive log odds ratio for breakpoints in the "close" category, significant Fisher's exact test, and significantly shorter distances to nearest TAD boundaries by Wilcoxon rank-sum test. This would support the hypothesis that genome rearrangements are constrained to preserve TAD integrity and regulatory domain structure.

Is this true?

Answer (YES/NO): YES